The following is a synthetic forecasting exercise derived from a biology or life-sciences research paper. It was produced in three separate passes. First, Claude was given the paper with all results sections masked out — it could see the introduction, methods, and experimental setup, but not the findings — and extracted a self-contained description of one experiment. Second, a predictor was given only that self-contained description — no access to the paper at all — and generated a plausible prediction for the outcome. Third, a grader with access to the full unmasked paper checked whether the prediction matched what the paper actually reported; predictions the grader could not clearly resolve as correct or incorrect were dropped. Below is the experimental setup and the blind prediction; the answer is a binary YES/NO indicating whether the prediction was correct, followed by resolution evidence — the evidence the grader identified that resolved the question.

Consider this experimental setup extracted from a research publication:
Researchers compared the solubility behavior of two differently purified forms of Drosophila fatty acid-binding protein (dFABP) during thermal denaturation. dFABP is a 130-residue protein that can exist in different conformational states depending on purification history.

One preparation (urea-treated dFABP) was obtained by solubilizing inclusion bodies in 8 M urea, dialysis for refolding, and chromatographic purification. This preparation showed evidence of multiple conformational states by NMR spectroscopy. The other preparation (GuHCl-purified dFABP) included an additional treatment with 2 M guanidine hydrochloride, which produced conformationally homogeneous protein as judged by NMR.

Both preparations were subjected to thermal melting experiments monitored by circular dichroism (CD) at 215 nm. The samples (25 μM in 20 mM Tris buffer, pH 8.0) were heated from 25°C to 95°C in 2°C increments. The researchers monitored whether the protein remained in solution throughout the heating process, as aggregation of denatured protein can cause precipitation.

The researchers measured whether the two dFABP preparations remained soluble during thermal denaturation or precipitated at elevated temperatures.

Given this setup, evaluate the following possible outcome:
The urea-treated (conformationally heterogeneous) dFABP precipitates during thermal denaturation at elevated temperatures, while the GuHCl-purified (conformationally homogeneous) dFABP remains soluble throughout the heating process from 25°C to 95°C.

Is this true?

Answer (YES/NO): YES